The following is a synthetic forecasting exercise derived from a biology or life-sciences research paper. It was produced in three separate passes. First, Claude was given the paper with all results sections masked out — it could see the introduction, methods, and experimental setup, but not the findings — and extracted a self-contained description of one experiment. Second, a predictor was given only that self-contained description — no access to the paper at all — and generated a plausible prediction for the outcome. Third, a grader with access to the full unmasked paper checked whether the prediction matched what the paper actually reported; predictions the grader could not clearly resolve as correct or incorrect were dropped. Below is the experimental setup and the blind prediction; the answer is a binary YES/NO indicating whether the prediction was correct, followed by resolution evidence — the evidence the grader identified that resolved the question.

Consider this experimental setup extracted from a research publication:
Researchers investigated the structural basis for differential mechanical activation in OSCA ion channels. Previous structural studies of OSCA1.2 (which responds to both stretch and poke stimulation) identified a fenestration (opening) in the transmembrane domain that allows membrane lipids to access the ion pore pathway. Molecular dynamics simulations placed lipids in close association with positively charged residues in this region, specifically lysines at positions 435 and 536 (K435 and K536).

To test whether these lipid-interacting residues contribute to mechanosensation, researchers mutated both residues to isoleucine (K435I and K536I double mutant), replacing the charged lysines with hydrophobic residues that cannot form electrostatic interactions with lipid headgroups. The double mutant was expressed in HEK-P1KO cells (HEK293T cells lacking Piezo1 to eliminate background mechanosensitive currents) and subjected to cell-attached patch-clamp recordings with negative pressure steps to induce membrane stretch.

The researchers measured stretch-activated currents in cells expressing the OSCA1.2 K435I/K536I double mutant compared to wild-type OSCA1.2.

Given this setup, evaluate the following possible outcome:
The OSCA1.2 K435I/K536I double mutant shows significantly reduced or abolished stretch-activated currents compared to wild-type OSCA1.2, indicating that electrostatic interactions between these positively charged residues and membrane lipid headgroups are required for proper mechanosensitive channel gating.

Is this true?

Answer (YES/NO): NO